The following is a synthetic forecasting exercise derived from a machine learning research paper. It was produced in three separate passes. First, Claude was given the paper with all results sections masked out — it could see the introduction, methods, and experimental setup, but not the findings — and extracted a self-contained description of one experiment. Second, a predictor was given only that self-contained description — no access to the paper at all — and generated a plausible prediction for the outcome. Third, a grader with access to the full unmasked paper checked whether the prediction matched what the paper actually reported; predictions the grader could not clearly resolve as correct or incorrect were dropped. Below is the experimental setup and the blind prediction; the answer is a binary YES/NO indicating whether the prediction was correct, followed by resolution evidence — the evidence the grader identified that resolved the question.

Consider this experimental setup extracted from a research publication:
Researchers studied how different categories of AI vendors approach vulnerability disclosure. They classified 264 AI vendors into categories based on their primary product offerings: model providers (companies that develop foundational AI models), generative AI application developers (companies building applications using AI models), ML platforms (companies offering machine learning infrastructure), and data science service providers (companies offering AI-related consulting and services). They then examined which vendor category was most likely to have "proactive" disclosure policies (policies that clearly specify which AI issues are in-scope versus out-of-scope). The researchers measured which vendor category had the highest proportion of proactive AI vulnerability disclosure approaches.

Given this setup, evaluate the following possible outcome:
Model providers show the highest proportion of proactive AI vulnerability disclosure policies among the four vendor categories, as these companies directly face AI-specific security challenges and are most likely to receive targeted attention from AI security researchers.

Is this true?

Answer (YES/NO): YES